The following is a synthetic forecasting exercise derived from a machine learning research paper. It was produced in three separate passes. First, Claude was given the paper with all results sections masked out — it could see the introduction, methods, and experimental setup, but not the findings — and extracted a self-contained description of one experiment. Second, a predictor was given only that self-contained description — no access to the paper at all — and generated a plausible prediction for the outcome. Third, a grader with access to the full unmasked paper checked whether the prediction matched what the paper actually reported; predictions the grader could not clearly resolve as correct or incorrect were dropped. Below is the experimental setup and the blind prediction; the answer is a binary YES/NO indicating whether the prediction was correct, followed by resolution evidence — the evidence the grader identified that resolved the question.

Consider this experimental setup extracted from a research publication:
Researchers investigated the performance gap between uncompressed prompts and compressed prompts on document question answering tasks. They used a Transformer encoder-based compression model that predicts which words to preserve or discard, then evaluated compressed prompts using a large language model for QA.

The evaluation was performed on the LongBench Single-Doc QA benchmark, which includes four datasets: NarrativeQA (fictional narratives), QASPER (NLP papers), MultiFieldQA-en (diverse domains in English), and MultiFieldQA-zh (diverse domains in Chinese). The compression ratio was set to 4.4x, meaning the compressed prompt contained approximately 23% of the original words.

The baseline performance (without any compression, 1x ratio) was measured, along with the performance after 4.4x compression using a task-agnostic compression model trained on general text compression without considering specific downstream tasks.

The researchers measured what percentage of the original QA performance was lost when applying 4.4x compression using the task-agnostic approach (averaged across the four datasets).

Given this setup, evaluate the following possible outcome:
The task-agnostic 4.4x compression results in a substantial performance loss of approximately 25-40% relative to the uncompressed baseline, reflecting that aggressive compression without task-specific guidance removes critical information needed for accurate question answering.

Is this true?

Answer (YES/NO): NO